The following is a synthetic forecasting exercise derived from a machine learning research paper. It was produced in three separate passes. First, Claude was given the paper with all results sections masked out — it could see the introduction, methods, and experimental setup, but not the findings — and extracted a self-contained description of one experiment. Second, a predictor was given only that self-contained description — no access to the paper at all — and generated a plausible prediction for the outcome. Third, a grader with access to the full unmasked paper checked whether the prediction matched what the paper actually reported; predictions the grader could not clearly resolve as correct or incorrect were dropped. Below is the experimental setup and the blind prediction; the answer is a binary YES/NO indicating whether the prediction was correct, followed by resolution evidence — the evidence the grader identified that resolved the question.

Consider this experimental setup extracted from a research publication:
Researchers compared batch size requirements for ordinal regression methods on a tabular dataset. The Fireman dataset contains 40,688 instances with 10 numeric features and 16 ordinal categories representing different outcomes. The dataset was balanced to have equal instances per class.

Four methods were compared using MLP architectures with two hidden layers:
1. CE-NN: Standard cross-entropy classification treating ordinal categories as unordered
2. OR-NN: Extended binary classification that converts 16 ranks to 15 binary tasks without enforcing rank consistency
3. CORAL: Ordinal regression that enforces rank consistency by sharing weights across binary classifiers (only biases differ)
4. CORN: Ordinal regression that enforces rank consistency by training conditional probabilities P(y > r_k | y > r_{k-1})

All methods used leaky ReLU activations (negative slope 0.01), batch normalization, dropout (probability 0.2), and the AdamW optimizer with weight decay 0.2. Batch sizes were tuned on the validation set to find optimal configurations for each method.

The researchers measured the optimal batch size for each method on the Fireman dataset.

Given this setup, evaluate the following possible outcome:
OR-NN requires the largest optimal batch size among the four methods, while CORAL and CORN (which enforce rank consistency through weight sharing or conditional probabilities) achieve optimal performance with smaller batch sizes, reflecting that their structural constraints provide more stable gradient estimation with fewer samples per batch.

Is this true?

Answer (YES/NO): NO